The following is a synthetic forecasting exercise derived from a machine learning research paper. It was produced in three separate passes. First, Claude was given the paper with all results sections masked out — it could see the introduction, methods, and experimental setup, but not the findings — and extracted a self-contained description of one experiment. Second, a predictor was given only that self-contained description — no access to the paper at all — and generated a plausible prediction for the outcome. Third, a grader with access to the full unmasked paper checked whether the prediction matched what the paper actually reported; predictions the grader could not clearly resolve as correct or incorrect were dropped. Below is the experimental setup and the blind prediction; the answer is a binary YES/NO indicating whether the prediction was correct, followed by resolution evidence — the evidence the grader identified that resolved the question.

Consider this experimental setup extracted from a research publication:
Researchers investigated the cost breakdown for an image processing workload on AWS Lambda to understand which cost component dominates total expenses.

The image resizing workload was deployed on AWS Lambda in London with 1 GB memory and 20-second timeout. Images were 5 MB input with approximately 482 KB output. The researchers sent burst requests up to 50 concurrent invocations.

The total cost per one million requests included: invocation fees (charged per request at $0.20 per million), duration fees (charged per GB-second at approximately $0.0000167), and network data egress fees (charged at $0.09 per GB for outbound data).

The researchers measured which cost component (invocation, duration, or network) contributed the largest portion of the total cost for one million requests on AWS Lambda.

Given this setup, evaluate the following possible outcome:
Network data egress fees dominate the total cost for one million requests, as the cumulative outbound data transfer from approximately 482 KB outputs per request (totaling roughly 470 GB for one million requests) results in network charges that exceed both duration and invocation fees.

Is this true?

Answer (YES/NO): YES